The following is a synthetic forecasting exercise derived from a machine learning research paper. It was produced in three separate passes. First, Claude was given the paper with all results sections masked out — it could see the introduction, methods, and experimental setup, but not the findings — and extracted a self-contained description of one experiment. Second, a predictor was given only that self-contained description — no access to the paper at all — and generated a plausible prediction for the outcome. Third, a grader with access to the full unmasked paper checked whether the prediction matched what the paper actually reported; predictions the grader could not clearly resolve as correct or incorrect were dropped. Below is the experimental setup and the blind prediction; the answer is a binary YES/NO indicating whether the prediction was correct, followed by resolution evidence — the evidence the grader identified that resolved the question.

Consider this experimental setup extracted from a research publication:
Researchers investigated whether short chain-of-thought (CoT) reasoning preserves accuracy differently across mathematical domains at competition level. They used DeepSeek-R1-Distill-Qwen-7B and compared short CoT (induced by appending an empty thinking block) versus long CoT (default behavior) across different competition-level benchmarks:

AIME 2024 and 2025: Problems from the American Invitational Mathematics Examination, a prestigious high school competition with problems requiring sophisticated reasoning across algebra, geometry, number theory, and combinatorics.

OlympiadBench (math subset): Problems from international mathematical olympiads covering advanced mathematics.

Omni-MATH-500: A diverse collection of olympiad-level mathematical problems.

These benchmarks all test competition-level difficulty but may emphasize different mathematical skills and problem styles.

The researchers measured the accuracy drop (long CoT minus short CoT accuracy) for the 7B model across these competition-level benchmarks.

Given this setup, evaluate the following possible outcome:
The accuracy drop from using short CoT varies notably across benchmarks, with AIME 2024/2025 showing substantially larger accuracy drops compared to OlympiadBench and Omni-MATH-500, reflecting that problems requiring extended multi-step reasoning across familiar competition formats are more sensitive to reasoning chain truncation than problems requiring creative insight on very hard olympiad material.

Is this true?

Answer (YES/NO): YES